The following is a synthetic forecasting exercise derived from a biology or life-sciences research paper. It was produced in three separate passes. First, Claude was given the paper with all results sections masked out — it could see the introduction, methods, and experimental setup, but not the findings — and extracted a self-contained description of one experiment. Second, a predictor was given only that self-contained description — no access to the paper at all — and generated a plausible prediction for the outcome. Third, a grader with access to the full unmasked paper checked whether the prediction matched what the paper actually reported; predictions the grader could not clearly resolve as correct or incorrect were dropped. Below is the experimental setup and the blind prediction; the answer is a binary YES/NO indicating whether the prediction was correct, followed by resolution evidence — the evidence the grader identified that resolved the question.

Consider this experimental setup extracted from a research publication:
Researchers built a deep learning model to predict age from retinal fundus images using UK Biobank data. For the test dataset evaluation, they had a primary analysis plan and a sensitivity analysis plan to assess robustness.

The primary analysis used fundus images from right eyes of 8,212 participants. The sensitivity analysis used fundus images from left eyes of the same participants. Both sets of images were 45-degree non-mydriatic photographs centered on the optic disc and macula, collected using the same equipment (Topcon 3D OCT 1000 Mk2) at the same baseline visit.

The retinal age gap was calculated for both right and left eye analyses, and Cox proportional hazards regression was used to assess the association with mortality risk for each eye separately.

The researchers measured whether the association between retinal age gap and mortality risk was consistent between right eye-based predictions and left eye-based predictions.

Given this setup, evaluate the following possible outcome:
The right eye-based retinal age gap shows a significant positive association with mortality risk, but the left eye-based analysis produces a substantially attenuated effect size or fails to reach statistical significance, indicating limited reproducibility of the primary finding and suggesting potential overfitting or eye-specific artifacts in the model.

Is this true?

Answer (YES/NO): NO